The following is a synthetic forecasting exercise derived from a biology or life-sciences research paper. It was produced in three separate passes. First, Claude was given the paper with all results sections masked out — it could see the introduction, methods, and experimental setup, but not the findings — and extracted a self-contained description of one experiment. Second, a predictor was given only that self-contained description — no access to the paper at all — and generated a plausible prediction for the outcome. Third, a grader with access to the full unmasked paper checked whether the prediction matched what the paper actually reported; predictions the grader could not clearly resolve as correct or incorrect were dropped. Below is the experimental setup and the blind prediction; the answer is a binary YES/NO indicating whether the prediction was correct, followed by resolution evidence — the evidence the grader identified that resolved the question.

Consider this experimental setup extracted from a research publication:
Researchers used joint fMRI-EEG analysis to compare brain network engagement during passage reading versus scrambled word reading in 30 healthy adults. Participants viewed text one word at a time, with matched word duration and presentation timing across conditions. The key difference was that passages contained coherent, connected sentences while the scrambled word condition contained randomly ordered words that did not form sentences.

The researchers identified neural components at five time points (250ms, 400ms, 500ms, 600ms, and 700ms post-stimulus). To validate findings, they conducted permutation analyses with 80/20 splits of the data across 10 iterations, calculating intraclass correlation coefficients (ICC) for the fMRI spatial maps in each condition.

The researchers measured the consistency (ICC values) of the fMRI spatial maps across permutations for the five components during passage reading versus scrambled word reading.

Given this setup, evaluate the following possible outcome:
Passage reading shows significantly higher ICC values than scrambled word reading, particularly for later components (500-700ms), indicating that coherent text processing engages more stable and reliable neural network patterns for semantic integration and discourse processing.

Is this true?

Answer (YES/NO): YES